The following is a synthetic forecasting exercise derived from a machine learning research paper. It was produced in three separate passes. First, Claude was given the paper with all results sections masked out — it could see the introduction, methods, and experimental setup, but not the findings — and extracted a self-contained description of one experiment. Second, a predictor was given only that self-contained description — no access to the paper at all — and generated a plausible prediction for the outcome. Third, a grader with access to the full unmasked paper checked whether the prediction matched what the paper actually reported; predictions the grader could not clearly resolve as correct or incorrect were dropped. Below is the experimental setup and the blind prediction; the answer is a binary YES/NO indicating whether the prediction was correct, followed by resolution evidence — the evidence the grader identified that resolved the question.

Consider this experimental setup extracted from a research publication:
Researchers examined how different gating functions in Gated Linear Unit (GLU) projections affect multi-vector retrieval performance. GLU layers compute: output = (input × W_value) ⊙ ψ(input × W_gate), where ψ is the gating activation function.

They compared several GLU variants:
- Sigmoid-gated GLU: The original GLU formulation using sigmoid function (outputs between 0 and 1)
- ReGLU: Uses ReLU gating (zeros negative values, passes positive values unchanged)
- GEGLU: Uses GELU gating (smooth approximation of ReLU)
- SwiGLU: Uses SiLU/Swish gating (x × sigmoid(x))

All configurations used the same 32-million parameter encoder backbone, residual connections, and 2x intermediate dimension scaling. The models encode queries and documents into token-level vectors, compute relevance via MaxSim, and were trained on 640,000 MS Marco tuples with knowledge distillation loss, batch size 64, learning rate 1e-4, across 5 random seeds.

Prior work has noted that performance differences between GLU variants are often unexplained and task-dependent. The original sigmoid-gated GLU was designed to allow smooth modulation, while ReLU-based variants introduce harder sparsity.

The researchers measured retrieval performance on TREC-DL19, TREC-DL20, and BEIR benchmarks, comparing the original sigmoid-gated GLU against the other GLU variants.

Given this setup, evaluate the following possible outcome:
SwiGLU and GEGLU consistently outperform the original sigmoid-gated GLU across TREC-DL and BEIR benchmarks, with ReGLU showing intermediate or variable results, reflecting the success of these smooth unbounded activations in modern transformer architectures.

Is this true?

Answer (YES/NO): NO